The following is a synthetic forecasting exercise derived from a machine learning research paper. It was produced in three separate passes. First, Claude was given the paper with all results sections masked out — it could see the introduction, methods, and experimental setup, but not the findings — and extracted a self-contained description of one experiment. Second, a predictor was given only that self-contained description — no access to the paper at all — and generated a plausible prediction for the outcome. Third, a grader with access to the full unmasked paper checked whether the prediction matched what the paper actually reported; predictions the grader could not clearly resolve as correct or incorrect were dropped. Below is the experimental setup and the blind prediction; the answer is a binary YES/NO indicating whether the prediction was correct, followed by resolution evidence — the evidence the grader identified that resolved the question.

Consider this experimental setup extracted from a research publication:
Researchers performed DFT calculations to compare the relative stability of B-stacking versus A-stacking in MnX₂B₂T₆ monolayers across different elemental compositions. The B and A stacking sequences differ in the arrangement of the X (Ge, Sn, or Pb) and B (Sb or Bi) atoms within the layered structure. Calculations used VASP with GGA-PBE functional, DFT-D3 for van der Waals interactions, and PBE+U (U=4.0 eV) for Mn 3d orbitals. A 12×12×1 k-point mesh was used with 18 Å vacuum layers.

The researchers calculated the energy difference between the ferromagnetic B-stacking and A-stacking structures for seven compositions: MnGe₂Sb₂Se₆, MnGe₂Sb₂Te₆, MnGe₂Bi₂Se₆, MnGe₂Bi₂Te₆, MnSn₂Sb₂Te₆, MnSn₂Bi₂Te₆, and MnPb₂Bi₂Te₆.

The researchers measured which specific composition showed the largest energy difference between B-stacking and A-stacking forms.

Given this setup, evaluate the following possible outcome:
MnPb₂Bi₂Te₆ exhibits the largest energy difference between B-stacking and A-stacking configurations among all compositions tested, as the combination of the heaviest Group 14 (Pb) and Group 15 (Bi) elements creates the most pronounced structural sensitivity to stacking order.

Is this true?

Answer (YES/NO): YES